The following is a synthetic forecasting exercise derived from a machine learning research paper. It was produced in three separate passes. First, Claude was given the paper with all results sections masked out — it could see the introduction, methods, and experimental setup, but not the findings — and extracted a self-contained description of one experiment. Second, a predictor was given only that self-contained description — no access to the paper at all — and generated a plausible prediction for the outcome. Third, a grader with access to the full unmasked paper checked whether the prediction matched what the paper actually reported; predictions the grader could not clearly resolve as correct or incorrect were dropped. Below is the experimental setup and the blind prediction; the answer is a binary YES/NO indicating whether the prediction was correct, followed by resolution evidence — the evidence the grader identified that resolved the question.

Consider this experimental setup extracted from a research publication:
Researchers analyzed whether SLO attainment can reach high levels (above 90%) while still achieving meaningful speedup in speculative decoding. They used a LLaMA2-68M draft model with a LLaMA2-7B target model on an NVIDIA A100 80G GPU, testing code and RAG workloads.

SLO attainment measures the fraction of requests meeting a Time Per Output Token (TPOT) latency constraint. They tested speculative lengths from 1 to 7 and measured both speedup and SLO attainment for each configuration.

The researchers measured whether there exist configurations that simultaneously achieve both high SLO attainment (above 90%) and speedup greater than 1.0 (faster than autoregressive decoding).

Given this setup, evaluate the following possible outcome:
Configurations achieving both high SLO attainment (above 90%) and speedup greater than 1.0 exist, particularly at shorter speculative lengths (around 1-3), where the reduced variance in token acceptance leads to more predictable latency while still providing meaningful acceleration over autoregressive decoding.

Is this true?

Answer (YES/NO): NO